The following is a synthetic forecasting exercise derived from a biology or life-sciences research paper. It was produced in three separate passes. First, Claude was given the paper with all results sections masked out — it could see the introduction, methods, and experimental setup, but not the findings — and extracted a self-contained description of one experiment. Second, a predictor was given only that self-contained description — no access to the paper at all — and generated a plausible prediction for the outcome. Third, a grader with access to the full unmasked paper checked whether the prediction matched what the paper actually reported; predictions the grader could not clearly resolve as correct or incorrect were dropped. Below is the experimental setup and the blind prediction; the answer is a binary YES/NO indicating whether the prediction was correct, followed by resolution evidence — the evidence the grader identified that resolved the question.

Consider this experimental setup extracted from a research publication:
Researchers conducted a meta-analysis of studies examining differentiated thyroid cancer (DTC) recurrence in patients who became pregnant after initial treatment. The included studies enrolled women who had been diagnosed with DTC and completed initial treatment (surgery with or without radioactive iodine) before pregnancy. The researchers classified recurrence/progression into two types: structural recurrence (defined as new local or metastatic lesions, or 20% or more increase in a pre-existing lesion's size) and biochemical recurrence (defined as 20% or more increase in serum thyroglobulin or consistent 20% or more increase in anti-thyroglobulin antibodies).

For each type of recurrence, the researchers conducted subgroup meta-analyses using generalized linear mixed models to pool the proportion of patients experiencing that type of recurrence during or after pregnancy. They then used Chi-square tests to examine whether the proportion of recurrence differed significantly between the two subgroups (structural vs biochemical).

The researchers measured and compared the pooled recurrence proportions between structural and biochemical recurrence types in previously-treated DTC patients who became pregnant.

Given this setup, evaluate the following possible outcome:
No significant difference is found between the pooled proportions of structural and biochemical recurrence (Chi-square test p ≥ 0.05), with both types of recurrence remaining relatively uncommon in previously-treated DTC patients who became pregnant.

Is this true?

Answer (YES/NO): YES